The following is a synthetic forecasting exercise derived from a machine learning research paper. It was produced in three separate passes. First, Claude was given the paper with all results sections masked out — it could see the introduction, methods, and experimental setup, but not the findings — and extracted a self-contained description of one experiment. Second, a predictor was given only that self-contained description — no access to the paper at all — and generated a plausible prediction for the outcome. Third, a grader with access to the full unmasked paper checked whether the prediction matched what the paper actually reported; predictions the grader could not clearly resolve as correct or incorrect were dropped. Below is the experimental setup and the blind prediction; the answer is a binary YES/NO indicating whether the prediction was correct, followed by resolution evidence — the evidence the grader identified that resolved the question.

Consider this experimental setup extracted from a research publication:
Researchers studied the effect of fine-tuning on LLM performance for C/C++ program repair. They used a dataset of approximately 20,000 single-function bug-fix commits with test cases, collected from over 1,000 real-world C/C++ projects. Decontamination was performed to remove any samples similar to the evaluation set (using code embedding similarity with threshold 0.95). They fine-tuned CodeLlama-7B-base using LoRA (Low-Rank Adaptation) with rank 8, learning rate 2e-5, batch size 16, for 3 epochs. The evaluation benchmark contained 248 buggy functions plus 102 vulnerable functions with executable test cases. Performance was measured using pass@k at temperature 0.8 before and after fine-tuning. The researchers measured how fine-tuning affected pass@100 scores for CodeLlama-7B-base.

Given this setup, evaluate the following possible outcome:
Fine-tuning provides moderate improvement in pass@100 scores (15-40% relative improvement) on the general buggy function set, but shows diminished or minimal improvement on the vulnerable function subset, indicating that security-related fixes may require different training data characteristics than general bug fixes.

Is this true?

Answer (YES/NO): NO